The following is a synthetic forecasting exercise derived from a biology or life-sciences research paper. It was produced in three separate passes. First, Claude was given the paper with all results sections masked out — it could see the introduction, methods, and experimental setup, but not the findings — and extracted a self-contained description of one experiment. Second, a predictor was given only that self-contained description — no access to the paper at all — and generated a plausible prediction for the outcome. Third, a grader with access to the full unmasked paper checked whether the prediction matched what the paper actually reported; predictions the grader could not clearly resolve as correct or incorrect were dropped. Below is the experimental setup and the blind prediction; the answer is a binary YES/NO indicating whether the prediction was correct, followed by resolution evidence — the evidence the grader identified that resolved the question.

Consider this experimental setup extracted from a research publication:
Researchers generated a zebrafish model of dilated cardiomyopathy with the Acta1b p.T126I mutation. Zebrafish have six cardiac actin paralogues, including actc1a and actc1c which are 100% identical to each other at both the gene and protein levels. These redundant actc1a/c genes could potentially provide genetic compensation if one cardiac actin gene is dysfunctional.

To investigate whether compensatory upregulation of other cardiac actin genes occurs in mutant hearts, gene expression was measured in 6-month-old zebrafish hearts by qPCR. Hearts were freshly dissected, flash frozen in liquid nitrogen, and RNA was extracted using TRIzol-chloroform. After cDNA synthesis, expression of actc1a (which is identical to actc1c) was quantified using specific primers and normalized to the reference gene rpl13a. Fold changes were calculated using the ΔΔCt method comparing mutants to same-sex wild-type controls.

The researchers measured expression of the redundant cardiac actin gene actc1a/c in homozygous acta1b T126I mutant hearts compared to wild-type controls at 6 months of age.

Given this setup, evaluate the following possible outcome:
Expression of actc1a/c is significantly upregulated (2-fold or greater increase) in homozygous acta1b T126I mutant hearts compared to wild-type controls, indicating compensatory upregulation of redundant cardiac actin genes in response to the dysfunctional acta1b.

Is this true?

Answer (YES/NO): NO